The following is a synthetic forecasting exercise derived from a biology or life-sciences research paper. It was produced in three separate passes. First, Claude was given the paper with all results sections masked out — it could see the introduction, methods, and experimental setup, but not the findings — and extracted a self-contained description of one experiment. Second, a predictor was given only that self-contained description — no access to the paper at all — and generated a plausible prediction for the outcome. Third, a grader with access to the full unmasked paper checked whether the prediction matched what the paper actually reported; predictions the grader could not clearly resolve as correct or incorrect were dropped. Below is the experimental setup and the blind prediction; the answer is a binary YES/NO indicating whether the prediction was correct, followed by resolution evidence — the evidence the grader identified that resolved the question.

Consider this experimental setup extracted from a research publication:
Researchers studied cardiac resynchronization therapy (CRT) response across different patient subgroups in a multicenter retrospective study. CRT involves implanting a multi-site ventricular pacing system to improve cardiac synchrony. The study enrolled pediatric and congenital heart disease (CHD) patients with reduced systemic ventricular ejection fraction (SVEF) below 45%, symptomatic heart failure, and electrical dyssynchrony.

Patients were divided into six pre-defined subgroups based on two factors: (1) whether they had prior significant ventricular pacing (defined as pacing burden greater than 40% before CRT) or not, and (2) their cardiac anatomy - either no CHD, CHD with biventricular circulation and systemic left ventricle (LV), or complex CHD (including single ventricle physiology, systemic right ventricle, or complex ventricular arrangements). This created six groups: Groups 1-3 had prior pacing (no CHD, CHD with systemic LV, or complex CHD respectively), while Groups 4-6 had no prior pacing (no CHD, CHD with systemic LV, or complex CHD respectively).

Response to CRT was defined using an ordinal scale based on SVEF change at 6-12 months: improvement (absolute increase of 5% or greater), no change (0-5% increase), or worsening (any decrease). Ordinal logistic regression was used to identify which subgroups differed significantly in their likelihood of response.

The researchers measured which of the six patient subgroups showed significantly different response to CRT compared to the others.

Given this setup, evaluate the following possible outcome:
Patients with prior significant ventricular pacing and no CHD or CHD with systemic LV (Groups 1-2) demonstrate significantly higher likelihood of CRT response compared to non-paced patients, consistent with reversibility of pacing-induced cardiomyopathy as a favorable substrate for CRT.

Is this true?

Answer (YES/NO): NO